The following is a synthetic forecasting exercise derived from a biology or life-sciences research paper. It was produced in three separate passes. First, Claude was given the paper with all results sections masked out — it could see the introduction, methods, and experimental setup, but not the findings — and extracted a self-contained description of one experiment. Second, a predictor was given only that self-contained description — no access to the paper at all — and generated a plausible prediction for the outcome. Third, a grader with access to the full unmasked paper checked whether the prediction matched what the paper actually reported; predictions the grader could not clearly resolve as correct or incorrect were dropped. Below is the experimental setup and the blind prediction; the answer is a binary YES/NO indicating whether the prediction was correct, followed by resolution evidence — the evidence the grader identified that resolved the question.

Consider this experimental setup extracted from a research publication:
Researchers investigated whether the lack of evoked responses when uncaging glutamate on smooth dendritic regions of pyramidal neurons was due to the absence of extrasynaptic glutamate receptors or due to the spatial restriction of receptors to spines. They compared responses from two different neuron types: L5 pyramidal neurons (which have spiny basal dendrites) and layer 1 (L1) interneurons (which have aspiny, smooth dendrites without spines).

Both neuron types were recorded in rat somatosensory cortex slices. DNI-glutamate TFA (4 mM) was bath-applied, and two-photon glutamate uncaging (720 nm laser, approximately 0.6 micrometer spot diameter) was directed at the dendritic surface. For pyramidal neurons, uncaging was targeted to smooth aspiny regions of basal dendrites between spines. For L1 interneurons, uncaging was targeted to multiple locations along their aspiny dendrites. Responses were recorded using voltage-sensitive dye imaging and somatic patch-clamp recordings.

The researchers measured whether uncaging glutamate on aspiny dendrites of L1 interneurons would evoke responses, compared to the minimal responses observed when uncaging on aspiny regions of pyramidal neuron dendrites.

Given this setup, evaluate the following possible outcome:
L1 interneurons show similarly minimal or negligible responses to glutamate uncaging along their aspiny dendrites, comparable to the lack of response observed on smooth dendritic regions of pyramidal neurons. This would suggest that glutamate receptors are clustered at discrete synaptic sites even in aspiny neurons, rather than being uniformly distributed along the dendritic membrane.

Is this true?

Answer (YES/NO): NO